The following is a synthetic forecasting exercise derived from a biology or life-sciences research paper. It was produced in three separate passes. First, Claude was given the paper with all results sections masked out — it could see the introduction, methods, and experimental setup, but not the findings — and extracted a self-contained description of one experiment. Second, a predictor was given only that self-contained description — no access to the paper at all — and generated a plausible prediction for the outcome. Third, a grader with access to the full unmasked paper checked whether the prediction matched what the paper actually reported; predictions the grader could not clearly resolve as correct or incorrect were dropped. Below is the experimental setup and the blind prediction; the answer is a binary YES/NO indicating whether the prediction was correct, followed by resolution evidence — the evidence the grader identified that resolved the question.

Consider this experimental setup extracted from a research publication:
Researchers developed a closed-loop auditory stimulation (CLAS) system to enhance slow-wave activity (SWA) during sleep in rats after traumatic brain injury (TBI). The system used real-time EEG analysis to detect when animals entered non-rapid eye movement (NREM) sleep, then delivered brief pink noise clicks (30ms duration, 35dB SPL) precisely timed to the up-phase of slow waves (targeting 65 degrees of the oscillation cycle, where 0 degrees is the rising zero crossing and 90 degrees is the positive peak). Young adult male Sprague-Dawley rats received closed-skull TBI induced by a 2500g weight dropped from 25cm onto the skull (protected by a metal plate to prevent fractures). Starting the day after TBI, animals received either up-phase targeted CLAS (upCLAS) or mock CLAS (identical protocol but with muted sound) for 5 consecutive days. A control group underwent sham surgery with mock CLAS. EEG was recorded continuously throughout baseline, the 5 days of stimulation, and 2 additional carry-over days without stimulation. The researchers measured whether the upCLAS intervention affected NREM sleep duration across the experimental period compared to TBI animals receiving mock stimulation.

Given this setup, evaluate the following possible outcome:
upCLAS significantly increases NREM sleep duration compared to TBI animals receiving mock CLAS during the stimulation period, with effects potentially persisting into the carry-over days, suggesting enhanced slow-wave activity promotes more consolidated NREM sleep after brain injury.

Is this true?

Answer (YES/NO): NO